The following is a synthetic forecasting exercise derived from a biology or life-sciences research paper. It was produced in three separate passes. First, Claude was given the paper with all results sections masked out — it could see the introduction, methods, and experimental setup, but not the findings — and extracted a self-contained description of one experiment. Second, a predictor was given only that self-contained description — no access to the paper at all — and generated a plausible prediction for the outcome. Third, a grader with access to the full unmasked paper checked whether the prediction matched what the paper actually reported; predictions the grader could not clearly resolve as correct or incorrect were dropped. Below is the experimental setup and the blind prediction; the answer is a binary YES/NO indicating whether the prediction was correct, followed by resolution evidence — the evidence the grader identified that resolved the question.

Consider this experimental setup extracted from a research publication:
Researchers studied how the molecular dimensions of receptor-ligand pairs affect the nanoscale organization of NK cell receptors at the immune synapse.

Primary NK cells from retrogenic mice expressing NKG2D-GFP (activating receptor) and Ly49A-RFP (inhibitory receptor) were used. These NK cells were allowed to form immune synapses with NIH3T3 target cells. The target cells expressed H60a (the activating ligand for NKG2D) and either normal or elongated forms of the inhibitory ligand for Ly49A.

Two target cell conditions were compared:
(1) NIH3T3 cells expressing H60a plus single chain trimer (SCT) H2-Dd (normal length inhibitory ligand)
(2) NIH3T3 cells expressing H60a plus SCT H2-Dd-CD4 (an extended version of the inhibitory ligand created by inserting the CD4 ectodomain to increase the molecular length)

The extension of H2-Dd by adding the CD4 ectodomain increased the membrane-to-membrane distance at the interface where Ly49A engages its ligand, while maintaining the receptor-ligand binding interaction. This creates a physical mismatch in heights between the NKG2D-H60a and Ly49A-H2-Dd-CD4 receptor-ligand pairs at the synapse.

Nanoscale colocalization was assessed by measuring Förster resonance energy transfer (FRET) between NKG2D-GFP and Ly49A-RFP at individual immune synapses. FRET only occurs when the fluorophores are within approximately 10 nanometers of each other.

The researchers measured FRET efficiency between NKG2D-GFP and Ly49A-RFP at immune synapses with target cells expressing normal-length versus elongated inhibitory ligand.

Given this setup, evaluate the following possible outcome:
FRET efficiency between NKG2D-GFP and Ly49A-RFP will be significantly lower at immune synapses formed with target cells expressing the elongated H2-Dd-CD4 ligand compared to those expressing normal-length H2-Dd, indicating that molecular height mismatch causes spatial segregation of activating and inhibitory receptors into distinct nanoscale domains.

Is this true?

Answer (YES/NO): YES